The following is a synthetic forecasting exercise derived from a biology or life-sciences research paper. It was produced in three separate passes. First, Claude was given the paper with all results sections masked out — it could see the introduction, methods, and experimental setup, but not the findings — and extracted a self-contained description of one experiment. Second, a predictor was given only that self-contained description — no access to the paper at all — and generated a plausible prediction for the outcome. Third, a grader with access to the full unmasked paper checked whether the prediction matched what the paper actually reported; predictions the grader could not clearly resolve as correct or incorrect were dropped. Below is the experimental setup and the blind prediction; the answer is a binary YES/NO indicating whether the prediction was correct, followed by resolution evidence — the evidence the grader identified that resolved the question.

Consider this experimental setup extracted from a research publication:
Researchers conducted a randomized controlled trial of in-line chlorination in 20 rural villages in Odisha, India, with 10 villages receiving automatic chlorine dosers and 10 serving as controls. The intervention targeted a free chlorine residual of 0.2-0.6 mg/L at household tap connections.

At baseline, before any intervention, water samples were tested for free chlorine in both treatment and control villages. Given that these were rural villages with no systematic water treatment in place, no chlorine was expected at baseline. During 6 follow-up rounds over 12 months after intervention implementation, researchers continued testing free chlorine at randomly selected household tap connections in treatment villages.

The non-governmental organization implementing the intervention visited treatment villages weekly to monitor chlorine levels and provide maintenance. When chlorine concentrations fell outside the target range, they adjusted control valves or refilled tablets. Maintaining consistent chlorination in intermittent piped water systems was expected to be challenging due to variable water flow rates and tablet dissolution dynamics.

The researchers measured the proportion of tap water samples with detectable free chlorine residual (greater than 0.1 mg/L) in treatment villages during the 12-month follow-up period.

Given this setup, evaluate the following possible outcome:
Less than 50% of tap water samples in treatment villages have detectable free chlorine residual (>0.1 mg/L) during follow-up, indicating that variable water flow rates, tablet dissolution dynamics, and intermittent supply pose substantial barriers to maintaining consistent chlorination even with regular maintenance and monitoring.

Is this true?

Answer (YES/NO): NO